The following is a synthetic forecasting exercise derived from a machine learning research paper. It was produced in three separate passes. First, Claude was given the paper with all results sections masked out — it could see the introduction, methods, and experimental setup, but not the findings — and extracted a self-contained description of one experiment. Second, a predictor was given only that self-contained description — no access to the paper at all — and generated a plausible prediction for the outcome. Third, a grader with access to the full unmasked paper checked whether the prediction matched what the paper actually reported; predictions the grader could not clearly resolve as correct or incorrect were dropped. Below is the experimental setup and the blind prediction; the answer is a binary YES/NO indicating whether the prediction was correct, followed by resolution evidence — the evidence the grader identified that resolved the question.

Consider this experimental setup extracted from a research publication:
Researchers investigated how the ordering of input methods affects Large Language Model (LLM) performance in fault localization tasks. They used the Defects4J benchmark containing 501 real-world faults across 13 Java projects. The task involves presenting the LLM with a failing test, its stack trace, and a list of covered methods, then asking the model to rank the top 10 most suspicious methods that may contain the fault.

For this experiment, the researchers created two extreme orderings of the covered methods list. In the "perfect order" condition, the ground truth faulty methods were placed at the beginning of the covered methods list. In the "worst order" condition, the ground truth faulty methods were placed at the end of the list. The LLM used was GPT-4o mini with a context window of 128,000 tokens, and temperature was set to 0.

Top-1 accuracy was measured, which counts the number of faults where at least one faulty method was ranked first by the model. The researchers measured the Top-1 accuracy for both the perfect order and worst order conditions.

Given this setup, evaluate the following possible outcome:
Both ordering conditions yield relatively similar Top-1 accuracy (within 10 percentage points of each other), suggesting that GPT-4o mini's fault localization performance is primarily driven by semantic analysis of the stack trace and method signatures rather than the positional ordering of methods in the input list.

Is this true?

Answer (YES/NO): NO